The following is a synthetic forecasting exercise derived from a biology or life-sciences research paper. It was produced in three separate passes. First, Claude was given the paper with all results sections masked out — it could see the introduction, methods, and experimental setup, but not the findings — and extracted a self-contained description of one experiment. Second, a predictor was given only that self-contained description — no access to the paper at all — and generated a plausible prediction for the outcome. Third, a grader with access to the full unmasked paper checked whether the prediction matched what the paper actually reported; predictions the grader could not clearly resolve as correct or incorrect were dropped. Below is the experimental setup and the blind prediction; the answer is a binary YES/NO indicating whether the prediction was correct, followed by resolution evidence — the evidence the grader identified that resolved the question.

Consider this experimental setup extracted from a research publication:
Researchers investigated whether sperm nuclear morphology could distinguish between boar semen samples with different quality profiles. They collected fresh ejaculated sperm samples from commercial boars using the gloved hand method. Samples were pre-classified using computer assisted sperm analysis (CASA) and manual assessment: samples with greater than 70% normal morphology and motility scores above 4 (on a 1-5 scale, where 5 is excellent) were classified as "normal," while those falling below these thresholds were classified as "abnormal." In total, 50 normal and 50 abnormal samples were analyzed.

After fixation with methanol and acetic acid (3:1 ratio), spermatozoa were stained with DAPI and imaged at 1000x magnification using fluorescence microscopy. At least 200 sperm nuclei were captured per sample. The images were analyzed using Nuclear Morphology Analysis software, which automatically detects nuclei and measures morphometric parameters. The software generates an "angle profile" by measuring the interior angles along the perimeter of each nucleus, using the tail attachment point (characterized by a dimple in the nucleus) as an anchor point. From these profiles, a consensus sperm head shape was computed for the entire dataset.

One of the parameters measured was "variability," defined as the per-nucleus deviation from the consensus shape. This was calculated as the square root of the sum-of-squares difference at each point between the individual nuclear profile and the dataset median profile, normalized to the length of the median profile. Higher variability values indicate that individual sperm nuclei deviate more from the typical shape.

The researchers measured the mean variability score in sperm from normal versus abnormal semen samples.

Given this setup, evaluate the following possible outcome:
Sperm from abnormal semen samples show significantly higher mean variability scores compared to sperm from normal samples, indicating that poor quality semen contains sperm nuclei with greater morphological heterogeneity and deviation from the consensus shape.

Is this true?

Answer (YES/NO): YES